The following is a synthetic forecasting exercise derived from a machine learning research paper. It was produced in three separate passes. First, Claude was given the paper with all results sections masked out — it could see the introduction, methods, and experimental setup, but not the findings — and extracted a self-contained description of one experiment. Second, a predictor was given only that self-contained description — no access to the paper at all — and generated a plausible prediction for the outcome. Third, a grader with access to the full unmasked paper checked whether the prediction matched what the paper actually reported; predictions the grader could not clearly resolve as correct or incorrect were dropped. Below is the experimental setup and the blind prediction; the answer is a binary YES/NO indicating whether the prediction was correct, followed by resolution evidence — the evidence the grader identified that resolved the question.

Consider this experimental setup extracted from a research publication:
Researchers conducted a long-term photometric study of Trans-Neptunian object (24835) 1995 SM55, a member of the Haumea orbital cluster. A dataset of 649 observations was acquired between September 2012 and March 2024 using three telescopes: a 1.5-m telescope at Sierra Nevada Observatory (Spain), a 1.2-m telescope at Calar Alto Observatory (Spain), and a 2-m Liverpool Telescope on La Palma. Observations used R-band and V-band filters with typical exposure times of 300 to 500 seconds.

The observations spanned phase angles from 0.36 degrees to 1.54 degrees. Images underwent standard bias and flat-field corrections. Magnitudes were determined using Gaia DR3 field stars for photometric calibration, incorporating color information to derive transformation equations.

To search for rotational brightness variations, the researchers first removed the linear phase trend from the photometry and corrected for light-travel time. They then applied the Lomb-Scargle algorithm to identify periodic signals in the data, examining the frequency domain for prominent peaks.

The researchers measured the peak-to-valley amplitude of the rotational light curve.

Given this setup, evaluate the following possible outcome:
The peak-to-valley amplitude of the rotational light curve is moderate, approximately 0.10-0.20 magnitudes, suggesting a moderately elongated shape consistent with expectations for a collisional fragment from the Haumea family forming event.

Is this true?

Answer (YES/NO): NO